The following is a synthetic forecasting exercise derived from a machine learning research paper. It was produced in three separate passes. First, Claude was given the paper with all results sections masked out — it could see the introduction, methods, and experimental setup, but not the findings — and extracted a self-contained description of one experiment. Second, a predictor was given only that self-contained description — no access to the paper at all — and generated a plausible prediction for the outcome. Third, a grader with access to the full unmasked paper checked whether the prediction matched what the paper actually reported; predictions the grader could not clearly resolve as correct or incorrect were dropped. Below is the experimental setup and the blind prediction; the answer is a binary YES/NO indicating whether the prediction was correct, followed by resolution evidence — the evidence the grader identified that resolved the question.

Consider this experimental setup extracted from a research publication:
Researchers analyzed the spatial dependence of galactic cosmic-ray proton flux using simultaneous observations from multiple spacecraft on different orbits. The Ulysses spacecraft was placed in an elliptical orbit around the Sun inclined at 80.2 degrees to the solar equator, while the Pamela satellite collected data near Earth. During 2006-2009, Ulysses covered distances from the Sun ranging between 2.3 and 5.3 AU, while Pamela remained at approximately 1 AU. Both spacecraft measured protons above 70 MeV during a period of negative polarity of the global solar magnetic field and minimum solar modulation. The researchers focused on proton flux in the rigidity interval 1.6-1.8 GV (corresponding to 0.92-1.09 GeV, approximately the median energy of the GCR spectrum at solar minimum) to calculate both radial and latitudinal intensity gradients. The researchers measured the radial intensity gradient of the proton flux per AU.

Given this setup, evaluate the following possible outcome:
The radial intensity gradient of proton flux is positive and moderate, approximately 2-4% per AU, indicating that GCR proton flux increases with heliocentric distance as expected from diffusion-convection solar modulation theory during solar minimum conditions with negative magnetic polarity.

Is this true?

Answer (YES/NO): YES